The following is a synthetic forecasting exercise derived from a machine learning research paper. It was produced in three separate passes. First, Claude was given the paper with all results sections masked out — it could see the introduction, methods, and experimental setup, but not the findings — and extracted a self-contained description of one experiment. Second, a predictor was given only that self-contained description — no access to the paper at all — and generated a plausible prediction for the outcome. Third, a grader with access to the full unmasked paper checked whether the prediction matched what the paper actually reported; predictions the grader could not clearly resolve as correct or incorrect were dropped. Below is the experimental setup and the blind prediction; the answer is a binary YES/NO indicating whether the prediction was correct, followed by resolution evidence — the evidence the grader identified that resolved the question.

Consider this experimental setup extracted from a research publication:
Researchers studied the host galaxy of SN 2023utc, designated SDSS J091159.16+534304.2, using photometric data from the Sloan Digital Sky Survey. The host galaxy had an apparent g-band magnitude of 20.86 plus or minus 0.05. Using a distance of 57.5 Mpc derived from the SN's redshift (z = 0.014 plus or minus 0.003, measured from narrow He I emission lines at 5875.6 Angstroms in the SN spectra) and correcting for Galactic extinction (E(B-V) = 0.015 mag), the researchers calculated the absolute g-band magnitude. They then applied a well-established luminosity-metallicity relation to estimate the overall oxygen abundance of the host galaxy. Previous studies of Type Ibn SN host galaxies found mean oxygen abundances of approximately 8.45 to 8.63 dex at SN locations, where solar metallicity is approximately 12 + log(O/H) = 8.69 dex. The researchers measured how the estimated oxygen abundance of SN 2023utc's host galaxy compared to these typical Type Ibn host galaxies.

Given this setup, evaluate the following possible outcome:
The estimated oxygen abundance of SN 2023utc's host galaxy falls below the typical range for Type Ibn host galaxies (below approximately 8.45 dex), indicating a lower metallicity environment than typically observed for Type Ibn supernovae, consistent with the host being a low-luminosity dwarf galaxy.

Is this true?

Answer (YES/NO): YES